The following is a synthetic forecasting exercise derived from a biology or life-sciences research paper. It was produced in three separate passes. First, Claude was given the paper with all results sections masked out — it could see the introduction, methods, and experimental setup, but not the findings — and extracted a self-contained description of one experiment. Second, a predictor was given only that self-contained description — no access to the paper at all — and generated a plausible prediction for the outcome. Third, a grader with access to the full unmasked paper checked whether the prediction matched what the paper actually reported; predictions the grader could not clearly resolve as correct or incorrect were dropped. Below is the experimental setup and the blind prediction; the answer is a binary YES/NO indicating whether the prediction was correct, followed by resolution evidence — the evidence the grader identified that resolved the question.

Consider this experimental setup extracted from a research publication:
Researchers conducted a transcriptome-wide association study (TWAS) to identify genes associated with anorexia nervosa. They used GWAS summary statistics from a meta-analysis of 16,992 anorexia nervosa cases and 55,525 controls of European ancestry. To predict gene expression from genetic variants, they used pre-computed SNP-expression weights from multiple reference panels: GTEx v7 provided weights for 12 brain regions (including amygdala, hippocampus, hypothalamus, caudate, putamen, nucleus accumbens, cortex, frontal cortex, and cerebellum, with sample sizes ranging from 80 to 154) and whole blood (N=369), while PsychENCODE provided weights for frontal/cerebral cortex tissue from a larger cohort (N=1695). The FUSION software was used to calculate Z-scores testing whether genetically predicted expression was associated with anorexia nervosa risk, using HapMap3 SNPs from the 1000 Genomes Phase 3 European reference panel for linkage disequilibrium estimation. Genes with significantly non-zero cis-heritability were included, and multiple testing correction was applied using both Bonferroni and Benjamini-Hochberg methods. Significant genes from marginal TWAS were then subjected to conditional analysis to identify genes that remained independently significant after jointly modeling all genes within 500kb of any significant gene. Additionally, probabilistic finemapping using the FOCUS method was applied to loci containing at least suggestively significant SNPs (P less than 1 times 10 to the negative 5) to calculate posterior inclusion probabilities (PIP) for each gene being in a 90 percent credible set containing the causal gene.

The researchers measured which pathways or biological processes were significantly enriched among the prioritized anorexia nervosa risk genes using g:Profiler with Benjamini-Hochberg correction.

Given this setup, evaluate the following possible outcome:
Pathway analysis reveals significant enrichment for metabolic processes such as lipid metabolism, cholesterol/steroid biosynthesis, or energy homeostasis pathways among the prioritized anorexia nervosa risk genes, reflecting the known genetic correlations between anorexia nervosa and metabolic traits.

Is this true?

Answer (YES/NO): NO